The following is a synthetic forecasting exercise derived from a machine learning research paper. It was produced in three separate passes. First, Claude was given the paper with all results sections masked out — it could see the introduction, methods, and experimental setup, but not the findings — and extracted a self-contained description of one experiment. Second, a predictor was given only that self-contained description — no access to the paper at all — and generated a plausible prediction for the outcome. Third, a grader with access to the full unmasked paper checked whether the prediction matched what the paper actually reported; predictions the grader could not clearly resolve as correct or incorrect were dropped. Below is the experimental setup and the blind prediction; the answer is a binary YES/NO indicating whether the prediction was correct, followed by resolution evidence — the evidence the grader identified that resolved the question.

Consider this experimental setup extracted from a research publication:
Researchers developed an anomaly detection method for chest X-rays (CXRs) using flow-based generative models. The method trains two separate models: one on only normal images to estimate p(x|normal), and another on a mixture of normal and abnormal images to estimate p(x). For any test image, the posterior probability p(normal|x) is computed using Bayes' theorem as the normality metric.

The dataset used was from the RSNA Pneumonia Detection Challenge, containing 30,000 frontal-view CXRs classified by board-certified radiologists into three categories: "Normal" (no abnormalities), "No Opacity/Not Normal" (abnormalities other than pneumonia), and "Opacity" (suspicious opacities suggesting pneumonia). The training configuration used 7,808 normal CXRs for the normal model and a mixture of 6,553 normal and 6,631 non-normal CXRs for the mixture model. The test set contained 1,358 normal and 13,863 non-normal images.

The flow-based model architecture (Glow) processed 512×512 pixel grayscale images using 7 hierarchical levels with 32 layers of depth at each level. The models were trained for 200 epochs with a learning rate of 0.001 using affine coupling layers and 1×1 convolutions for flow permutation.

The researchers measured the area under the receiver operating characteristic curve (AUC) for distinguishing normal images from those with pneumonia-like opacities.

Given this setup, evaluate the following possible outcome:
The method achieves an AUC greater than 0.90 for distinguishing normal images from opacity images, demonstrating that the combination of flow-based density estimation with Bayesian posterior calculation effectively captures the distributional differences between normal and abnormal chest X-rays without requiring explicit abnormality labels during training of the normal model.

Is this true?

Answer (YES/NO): NO